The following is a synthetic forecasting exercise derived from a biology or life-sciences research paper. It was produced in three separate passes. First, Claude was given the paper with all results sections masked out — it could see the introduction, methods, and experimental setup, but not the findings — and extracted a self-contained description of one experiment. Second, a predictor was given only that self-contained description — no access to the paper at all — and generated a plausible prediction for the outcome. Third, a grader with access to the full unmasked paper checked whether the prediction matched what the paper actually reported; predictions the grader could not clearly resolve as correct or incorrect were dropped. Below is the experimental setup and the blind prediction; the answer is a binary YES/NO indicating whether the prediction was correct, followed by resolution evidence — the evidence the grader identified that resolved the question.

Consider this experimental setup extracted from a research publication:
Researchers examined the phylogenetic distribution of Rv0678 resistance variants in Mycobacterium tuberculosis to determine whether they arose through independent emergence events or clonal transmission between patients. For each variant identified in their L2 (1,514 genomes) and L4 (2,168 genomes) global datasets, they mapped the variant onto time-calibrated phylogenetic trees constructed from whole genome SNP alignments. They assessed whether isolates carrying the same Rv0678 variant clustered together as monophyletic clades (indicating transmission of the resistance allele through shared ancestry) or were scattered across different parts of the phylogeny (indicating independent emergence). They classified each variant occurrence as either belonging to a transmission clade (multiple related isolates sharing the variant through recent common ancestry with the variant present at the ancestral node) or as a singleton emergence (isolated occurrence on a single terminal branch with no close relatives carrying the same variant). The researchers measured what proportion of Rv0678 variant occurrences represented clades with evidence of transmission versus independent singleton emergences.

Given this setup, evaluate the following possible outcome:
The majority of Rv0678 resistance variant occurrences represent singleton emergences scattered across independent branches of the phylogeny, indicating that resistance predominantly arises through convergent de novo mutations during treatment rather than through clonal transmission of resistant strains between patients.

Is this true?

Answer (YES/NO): YES